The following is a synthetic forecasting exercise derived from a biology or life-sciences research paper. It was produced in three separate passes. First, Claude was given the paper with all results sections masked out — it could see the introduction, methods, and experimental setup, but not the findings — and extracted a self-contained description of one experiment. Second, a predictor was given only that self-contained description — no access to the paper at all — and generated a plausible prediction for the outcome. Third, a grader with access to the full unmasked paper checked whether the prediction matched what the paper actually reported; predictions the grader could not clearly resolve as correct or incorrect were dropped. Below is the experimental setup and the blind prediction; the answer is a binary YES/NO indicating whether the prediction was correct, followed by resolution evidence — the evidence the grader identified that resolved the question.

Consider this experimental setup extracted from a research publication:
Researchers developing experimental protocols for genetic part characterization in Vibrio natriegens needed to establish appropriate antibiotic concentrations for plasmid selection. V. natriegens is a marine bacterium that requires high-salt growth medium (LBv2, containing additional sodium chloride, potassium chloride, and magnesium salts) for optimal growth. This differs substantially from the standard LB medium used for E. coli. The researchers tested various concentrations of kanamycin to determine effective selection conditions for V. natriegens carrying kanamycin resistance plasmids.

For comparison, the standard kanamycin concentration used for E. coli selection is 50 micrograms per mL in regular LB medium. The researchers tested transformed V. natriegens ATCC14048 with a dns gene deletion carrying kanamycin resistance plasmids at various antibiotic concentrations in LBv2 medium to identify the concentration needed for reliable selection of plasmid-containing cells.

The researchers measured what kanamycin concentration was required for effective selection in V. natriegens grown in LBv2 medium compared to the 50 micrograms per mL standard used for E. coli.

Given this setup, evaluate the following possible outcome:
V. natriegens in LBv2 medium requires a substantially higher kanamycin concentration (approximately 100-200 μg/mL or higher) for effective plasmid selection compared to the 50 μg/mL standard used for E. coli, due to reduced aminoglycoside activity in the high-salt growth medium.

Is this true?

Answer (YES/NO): YES